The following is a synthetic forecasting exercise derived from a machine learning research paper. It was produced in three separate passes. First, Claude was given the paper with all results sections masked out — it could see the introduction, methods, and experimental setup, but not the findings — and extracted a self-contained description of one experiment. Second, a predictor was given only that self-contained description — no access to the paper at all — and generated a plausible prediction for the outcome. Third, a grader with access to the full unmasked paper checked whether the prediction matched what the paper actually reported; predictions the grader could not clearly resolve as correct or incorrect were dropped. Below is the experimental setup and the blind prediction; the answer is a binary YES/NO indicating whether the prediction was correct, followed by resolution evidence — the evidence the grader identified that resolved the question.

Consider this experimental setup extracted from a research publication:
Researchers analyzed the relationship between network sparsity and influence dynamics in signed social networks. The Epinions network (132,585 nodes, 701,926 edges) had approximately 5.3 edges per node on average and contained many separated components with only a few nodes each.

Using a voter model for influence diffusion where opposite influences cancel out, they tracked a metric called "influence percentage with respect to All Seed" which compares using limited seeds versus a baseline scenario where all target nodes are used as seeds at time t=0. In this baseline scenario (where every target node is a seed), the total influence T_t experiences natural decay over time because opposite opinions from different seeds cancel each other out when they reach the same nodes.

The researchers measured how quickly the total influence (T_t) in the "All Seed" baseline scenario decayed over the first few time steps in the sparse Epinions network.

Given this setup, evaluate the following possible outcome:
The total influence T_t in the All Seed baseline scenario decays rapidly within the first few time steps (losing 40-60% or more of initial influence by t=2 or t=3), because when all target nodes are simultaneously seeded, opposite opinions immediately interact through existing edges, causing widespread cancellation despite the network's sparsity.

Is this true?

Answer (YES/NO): YES